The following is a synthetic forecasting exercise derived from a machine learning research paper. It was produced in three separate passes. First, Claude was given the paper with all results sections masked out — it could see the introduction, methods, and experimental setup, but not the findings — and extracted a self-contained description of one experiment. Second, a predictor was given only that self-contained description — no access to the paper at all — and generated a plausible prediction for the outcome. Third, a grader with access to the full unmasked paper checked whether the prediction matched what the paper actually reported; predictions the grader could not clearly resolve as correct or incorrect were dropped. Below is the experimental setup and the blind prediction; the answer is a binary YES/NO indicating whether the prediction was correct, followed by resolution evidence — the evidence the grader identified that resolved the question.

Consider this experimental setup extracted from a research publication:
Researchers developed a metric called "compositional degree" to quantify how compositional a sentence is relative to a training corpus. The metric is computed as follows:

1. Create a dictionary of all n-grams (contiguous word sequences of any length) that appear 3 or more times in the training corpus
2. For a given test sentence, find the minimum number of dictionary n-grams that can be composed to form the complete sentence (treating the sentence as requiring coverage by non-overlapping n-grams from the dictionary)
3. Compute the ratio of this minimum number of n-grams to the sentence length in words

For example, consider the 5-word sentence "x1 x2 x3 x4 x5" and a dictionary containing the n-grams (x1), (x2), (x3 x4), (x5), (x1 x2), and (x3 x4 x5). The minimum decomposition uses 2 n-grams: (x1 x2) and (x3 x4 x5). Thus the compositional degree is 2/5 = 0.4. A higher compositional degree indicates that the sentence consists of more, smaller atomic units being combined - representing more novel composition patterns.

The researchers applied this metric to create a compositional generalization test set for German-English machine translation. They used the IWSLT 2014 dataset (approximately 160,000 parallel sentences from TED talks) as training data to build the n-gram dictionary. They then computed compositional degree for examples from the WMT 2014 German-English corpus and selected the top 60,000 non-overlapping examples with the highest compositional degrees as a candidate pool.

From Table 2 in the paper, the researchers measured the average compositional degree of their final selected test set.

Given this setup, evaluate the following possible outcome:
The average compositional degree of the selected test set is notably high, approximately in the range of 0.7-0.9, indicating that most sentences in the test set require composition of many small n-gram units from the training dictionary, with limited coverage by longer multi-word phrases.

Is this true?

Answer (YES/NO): YES